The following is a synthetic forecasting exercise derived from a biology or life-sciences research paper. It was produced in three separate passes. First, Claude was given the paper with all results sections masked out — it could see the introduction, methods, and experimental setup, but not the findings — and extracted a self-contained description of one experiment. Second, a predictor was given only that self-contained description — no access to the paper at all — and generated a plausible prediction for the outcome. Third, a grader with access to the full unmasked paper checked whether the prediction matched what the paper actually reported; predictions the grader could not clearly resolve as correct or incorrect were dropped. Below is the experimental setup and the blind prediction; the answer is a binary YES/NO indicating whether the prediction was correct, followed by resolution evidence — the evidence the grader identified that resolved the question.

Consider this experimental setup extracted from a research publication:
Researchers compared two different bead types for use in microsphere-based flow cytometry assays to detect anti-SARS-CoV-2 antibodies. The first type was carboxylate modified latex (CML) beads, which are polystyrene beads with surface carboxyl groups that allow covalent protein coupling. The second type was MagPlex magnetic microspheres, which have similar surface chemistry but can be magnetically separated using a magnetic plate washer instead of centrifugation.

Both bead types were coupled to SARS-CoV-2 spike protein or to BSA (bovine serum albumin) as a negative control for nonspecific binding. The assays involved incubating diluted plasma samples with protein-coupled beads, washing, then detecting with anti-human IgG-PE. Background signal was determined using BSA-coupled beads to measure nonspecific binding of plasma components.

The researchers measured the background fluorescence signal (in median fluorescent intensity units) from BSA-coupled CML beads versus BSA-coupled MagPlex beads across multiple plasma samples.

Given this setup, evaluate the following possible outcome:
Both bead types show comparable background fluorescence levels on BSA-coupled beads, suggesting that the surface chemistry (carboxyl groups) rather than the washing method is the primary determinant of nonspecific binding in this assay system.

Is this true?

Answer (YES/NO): NO